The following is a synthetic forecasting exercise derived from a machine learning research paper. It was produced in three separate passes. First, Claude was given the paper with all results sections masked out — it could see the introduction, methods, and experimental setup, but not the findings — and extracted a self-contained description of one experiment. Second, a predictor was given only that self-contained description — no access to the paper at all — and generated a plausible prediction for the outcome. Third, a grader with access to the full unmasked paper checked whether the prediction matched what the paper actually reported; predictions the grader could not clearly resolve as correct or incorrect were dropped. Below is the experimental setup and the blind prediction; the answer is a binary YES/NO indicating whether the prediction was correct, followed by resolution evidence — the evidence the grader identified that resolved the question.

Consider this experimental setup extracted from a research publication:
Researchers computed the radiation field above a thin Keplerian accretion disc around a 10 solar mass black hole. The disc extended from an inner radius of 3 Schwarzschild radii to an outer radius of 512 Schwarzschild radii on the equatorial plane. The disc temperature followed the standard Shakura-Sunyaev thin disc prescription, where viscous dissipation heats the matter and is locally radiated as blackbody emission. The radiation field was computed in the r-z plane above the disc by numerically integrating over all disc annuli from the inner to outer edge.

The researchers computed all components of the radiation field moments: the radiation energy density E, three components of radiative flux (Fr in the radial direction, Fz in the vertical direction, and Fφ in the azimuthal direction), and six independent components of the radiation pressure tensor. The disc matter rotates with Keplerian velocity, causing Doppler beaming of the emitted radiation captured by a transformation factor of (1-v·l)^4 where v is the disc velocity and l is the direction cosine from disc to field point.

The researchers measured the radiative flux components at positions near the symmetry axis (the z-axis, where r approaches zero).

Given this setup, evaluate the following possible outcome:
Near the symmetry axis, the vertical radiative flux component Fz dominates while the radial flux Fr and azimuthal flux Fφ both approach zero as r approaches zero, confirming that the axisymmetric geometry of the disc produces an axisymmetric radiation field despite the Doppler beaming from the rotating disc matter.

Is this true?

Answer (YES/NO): YES